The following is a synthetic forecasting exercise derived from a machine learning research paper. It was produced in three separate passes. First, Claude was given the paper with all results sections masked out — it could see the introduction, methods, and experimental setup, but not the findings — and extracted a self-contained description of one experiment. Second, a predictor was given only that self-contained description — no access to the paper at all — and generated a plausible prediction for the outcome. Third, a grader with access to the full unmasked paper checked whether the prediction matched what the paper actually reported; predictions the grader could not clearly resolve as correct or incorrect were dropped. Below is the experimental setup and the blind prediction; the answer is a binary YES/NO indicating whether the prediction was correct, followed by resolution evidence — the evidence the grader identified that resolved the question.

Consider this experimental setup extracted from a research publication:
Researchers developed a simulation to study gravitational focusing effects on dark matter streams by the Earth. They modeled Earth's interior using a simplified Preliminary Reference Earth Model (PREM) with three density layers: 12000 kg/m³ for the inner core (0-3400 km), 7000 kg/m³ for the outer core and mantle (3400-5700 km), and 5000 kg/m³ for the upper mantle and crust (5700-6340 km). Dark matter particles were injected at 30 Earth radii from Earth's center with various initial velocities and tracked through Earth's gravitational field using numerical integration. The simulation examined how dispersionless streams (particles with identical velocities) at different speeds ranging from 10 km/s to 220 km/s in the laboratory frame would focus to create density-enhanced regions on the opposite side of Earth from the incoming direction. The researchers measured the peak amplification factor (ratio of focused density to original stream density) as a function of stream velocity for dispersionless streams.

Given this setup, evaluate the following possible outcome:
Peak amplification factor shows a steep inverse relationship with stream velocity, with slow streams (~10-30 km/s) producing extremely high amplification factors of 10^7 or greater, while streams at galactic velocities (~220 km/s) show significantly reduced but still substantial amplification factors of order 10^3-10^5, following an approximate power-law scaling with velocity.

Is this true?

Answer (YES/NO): NO